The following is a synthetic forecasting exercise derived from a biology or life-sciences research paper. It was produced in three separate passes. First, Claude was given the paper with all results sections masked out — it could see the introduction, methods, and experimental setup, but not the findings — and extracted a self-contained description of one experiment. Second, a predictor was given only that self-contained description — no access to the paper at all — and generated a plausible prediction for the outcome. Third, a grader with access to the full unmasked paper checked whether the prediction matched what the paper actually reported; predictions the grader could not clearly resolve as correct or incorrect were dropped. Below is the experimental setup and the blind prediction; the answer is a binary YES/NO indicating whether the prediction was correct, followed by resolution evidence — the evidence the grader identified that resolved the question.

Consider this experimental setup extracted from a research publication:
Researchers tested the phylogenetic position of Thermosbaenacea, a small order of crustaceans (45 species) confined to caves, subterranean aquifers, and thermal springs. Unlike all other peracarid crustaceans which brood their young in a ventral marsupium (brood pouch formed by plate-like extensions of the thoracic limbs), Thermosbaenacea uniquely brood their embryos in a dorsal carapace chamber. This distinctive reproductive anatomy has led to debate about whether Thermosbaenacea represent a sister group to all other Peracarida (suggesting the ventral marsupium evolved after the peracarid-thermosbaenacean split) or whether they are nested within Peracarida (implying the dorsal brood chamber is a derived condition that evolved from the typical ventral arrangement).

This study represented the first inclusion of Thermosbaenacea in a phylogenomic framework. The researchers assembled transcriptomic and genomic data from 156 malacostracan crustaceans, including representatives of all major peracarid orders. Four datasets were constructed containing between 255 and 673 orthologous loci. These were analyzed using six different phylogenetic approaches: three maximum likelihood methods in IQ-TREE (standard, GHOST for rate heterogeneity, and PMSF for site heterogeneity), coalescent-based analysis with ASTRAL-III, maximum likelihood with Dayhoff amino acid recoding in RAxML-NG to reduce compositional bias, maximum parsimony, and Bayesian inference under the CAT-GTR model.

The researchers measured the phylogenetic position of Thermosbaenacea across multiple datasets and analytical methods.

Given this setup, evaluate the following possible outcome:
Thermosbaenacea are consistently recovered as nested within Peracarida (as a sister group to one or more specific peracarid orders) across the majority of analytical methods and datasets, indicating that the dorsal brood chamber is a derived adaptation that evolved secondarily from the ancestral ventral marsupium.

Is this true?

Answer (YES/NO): NO